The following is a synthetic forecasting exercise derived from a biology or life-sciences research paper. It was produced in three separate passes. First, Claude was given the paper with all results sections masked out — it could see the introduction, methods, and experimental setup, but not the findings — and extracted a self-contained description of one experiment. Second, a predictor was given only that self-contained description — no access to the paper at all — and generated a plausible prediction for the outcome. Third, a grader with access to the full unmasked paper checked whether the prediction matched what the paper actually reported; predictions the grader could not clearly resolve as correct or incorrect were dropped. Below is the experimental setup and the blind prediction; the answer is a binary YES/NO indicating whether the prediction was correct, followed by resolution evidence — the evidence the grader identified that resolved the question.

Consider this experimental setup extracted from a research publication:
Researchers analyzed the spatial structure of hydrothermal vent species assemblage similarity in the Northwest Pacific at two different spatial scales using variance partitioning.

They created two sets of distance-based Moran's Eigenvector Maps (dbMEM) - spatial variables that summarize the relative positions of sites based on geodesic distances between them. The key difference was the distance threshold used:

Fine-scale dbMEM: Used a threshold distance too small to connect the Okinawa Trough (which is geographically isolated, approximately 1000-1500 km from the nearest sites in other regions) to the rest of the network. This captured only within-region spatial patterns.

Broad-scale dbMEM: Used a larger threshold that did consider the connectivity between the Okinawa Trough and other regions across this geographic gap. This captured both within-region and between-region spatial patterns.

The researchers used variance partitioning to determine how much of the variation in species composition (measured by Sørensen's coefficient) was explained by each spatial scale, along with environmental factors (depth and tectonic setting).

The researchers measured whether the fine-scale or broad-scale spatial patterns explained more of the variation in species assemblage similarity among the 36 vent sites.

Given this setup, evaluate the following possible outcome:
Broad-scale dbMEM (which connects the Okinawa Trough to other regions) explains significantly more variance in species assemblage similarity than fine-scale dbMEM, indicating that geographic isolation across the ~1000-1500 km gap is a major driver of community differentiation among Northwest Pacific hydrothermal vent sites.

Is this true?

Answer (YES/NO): YES